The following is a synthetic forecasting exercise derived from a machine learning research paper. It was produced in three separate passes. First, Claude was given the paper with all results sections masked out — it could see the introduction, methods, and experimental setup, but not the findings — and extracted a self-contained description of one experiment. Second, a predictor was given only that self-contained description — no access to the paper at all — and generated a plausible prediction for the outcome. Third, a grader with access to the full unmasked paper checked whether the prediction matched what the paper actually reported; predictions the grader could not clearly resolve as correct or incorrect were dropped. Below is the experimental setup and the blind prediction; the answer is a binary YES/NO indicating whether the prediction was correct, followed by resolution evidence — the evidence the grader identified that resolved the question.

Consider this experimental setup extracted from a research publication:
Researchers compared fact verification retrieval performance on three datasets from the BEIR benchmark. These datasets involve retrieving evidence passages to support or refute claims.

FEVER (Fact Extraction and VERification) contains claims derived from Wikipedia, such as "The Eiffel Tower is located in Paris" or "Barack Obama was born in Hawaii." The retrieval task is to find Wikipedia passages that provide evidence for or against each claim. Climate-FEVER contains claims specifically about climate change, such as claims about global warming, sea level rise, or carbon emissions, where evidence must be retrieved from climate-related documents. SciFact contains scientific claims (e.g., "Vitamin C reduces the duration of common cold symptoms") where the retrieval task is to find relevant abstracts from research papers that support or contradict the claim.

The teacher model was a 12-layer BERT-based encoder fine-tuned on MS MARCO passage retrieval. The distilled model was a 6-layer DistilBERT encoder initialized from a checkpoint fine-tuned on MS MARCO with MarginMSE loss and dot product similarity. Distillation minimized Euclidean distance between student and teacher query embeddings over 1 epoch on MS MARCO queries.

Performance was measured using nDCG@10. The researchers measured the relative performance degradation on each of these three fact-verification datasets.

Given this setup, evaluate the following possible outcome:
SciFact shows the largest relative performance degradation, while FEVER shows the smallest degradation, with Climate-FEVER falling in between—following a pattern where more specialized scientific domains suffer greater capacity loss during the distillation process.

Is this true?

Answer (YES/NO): NO